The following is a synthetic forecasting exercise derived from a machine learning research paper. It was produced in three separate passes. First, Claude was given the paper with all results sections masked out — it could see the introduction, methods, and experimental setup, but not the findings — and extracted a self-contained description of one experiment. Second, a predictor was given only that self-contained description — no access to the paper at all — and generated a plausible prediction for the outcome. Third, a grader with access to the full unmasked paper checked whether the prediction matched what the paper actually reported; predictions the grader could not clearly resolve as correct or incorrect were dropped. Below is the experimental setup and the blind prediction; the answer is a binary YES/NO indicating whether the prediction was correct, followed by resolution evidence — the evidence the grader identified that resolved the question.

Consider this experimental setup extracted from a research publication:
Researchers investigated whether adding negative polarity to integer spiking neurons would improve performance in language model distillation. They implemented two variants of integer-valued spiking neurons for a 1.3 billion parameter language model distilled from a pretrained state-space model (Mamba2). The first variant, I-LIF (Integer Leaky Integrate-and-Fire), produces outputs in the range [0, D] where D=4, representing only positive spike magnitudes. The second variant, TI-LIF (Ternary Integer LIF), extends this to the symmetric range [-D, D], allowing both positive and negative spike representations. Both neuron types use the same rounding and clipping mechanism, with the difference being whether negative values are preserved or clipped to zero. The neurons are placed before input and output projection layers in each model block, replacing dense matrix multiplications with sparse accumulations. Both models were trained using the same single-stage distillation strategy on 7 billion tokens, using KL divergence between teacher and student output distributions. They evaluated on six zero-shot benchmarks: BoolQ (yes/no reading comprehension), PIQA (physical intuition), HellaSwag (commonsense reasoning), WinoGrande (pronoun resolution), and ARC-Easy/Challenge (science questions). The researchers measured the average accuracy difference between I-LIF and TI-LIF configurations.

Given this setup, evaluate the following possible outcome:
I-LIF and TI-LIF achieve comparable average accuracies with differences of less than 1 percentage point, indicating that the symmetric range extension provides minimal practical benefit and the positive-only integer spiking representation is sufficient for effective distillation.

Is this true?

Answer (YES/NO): NO